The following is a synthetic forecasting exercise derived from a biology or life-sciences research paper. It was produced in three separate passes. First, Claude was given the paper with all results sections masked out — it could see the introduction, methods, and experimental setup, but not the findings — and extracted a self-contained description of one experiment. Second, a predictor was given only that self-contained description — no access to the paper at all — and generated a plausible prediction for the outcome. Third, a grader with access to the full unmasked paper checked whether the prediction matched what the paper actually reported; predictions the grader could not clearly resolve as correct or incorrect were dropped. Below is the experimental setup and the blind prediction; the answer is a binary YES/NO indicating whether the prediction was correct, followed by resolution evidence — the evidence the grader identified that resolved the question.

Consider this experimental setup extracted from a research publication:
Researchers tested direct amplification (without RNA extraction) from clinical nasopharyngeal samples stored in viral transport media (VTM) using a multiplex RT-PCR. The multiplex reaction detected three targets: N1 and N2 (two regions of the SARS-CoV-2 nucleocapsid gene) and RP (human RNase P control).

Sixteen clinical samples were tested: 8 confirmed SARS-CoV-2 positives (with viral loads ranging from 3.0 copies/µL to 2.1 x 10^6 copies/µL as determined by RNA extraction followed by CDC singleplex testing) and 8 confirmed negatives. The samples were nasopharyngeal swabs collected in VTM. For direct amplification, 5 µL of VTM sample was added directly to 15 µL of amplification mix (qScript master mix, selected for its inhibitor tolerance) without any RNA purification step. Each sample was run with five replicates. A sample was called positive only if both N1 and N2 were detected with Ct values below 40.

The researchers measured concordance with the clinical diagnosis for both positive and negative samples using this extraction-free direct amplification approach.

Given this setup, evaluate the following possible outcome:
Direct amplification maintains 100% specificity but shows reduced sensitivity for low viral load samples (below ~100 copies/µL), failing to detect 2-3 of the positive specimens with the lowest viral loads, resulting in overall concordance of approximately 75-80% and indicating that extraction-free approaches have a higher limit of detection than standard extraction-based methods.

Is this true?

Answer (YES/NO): YES